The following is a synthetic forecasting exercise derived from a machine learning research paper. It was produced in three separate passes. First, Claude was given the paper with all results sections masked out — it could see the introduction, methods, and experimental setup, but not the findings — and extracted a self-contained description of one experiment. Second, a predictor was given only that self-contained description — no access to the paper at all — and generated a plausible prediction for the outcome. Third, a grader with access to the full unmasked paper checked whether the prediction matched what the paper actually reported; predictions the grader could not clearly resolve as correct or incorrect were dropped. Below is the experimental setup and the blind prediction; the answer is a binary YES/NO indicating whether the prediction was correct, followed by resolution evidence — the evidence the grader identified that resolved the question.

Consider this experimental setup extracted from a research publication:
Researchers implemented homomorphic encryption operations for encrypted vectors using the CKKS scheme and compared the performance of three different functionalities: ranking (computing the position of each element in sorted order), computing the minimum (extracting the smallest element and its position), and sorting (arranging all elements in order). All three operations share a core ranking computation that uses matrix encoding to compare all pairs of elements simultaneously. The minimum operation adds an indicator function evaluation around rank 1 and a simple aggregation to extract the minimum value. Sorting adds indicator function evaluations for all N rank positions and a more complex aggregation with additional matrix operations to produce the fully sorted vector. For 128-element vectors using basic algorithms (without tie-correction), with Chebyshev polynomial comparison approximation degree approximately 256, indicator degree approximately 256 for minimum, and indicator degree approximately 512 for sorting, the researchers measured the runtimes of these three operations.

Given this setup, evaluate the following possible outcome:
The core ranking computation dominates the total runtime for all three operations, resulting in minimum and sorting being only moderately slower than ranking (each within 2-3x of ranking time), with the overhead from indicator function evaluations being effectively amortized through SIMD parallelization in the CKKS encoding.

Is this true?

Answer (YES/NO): NO